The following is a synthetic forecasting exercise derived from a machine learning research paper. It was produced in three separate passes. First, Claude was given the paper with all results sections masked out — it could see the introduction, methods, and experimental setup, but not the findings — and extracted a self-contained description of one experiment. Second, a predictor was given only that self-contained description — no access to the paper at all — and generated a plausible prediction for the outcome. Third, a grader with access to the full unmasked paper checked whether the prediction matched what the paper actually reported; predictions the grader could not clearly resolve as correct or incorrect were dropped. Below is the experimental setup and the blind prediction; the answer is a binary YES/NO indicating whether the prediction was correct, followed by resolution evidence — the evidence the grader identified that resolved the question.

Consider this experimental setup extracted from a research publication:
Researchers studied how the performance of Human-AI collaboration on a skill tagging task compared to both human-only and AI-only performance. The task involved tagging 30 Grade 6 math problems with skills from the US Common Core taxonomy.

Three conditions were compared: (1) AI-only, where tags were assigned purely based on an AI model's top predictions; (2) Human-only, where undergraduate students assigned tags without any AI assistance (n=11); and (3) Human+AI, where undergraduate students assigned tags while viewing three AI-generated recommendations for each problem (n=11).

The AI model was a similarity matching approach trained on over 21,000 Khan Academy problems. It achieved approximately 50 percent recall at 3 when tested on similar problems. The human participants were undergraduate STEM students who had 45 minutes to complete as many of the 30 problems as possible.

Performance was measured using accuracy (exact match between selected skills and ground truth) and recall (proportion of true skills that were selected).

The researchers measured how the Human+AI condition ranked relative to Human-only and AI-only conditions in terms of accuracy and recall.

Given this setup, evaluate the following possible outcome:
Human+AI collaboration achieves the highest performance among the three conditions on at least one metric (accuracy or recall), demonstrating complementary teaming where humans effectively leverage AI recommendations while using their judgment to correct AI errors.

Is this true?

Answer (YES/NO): NO